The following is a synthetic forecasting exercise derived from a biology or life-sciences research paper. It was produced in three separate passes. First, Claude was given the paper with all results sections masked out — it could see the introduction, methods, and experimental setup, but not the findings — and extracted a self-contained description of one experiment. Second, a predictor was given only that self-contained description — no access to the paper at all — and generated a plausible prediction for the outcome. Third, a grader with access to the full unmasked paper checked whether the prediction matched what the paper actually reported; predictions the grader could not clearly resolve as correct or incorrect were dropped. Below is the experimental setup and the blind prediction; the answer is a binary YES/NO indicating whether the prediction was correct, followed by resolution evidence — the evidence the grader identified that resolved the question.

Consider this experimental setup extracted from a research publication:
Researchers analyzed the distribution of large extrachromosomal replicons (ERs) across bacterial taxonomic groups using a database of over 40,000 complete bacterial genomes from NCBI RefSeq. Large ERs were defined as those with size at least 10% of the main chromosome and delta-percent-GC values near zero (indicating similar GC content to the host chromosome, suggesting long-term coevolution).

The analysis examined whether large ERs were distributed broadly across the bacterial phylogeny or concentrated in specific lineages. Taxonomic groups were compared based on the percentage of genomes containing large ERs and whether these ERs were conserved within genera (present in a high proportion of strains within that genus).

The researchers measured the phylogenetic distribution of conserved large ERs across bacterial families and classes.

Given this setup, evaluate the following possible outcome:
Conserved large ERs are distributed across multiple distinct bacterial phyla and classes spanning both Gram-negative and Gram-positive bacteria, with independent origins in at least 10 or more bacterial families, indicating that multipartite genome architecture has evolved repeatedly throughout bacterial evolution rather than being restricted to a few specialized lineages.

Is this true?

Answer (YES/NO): NO